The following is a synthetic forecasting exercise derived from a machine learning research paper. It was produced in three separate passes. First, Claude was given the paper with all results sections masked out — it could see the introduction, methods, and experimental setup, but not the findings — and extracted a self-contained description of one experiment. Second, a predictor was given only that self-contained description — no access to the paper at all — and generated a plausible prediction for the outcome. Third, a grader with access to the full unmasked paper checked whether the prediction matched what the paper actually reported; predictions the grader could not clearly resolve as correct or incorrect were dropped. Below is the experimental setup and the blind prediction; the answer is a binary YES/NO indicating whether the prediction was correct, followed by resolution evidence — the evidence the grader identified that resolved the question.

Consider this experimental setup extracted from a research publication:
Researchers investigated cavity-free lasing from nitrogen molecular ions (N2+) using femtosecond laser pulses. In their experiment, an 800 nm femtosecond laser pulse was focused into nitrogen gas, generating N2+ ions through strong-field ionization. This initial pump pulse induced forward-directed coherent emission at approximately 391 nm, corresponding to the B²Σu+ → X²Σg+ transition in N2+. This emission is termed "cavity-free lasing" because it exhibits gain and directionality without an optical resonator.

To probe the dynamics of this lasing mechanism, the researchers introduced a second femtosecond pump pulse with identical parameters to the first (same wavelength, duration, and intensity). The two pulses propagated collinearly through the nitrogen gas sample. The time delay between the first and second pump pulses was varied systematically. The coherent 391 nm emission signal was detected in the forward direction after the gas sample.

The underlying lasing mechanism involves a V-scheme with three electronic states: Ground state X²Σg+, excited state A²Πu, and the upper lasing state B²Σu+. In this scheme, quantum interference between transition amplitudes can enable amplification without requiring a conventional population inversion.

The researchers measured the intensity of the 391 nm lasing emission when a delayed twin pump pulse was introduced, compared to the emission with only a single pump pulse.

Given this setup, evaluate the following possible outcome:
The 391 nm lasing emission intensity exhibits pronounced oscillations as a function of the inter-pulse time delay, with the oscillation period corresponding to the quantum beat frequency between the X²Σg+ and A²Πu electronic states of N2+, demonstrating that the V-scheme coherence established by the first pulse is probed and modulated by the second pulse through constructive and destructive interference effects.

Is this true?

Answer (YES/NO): NO